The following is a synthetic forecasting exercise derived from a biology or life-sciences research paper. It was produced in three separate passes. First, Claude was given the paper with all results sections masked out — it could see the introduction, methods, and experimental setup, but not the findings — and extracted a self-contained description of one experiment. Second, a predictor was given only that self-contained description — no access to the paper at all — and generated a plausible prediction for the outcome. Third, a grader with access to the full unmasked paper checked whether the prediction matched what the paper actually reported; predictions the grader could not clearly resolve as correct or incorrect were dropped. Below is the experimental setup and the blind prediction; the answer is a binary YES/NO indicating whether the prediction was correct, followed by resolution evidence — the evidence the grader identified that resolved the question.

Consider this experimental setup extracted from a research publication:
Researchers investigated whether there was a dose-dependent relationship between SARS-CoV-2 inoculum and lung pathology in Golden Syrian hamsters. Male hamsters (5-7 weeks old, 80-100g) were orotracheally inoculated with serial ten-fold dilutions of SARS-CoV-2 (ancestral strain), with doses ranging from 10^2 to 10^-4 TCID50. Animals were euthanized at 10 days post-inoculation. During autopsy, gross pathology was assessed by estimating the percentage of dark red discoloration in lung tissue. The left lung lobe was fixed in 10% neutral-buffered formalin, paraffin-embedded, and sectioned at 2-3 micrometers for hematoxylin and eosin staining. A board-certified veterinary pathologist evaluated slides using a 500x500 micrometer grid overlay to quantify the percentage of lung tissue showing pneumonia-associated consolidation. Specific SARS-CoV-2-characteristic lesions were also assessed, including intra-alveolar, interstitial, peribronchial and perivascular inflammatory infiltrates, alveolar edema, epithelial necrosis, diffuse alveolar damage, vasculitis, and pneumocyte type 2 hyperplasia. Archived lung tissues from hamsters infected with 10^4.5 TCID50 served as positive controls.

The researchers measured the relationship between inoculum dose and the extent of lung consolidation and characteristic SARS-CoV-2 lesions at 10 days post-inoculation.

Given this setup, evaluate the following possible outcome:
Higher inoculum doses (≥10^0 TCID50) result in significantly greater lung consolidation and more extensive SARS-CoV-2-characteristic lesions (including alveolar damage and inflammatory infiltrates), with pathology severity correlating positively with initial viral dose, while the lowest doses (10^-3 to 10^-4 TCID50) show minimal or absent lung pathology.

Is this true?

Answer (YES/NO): YES